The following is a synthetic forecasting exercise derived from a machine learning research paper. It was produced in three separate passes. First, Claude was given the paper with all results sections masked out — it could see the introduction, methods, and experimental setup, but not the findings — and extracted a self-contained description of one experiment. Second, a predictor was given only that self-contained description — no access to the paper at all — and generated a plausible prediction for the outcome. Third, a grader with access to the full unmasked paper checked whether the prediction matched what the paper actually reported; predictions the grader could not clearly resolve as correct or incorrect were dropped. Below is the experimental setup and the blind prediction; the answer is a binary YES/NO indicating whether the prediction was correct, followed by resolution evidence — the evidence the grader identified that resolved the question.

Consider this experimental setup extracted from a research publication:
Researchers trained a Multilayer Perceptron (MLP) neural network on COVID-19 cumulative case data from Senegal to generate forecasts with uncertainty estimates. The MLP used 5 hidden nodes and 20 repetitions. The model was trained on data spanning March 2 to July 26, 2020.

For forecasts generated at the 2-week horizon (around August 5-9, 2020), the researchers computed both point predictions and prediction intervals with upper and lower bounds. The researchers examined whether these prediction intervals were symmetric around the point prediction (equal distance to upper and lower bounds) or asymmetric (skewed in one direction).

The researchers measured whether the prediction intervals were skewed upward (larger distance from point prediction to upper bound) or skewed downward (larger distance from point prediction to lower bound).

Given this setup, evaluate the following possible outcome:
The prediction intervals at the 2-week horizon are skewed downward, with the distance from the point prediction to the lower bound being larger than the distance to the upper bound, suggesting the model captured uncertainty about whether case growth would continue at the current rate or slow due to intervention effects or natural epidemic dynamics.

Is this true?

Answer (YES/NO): NO